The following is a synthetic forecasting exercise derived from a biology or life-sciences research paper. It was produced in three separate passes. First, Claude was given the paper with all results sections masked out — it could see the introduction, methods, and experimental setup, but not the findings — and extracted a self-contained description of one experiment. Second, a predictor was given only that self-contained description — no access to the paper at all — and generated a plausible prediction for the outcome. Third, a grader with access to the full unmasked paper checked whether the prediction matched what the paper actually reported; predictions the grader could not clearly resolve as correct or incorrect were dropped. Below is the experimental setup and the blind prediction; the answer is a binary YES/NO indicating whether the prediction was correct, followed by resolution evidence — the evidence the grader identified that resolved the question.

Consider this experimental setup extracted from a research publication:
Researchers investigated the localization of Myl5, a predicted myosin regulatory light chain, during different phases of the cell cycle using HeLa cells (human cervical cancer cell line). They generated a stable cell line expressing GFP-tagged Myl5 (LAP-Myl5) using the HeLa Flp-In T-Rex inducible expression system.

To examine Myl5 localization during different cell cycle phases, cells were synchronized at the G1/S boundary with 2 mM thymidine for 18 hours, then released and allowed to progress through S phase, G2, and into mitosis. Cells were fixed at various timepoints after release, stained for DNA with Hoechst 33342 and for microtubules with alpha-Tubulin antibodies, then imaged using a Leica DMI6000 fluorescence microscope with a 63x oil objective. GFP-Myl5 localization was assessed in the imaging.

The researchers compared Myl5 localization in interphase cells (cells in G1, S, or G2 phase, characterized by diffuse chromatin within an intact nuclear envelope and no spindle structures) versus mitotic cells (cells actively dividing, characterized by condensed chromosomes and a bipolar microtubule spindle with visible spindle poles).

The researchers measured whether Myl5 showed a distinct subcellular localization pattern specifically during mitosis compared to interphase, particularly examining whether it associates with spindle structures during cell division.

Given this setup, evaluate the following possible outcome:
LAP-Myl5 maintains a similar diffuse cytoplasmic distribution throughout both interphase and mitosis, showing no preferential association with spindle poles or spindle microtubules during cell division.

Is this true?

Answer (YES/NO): NO